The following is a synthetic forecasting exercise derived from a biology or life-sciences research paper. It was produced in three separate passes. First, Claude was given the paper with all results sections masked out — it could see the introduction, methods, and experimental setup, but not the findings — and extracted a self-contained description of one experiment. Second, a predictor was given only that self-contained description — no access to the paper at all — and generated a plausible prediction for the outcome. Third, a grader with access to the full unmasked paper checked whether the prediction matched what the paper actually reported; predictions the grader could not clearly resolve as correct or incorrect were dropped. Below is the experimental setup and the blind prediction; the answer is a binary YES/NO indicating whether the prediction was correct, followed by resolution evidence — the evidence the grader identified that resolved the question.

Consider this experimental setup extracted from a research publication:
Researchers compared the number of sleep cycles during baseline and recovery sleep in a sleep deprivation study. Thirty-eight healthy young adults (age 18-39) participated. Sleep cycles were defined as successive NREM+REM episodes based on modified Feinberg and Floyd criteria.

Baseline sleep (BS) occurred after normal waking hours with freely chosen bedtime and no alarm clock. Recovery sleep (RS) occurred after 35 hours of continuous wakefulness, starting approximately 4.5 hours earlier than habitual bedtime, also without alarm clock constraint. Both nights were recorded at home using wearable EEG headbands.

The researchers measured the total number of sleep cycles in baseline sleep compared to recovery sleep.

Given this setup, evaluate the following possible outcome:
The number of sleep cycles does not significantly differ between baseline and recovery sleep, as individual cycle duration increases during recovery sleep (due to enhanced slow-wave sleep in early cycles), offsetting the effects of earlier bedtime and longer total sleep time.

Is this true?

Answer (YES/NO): NO